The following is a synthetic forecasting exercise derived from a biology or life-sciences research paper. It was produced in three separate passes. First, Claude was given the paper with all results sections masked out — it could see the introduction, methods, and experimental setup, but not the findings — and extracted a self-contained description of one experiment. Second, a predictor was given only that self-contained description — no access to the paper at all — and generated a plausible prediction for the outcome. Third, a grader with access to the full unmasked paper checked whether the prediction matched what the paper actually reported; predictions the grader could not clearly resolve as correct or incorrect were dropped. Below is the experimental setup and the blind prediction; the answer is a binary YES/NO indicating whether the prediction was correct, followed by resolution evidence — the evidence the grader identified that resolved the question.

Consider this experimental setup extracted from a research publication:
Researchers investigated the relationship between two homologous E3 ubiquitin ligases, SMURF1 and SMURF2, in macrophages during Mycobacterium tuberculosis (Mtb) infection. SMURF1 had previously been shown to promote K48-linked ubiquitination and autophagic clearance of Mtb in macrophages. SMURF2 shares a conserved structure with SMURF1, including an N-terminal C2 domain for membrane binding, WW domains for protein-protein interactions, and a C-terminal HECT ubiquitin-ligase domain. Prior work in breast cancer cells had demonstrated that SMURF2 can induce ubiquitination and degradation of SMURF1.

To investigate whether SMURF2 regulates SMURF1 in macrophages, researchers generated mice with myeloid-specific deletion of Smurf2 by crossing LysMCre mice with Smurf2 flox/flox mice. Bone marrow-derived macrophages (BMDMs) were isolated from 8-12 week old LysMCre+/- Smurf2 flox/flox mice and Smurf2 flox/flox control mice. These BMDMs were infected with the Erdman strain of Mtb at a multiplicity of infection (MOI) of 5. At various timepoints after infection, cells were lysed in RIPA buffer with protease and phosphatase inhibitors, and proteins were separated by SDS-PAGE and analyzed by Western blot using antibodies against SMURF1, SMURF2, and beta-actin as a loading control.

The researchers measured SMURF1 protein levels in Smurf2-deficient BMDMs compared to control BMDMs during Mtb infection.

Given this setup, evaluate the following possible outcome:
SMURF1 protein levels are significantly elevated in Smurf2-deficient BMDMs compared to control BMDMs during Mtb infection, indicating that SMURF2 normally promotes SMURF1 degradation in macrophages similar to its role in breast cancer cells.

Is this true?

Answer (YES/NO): NO